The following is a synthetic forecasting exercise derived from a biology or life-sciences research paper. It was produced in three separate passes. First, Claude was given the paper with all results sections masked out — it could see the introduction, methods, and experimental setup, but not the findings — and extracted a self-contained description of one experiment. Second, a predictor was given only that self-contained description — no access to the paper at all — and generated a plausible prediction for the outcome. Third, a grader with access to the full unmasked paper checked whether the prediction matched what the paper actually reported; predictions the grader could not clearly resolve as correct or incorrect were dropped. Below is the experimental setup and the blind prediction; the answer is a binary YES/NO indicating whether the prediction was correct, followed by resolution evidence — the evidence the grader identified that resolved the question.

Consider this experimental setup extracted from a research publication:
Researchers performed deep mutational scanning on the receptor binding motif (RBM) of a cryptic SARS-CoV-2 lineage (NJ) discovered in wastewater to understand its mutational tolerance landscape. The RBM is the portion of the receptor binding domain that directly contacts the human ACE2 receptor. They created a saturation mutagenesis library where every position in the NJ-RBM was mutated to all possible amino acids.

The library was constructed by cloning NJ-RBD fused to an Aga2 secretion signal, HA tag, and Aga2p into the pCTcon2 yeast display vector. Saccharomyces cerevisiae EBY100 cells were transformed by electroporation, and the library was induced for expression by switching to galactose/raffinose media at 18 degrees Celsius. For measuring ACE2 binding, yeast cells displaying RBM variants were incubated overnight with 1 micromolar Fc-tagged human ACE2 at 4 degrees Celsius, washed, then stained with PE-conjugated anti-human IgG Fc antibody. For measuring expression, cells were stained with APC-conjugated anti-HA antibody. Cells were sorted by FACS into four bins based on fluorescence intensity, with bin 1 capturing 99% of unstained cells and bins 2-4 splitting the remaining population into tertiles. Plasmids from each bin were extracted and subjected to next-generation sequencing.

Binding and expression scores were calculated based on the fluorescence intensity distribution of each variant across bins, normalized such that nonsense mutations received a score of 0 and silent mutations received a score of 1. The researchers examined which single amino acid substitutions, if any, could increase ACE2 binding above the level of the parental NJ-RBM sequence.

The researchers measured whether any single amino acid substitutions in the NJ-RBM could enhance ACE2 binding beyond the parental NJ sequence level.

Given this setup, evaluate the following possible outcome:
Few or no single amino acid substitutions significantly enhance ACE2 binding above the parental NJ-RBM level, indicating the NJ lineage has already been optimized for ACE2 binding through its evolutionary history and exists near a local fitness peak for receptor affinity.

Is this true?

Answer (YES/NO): NO